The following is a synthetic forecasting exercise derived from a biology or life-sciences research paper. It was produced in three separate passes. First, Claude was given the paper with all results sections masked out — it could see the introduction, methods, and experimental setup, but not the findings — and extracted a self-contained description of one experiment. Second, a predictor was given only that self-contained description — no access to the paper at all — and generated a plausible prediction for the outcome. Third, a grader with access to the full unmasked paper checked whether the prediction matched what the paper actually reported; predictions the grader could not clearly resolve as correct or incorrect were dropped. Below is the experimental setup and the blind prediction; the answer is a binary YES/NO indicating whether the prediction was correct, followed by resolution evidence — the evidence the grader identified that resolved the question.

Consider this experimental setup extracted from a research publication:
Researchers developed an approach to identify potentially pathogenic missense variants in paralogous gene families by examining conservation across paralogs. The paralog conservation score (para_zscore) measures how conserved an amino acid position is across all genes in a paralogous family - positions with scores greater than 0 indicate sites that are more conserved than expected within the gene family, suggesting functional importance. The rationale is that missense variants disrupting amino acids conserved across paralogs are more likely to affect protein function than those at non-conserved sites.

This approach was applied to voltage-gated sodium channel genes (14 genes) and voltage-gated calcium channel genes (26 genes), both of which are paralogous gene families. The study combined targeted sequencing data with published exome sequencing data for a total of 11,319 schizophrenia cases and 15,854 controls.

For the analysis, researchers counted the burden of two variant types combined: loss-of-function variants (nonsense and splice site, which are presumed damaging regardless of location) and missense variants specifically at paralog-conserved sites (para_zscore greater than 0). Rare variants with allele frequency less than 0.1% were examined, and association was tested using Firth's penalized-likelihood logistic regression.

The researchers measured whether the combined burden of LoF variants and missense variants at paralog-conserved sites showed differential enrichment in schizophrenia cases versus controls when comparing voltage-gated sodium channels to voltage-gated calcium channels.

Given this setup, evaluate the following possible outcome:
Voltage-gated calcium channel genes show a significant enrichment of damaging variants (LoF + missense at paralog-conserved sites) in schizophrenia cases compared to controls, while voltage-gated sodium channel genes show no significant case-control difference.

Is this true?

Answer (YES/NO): NO